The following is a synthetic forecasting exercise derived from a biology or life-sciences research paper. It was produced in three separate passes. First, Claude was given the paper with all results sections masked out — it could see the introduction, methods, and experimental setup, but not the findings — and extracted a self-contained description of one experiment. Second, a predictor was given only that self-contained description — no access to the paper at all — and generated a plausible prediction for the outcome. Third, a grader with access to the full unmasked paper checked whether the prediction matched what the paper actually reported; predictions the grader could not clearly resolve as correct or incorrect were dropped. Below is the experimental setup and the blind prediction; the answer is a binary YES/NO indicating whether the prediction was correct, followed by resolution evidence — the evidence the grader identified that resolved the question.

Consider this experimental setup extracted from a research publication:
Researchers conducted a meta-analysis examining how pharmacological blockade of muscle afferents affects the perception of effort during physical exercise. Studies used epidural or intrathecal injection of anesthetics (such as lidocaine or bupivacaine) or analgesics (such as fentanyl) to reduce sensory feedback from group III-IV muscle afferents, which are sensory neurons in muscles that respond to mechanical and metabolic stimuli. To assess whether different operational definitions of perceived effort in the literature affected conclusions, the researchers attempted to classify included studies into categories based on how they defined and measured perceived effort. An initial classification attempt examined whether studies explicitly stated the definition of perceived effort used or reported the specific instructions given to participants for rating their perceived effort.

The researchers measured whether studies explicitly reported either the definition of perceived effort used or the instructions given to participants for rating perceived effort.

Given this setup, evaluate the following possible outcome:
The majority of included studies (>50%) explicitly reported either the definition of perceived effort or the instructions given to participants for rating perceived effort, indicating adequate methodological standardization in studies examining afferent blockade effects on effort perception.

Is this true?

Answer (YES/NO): NO